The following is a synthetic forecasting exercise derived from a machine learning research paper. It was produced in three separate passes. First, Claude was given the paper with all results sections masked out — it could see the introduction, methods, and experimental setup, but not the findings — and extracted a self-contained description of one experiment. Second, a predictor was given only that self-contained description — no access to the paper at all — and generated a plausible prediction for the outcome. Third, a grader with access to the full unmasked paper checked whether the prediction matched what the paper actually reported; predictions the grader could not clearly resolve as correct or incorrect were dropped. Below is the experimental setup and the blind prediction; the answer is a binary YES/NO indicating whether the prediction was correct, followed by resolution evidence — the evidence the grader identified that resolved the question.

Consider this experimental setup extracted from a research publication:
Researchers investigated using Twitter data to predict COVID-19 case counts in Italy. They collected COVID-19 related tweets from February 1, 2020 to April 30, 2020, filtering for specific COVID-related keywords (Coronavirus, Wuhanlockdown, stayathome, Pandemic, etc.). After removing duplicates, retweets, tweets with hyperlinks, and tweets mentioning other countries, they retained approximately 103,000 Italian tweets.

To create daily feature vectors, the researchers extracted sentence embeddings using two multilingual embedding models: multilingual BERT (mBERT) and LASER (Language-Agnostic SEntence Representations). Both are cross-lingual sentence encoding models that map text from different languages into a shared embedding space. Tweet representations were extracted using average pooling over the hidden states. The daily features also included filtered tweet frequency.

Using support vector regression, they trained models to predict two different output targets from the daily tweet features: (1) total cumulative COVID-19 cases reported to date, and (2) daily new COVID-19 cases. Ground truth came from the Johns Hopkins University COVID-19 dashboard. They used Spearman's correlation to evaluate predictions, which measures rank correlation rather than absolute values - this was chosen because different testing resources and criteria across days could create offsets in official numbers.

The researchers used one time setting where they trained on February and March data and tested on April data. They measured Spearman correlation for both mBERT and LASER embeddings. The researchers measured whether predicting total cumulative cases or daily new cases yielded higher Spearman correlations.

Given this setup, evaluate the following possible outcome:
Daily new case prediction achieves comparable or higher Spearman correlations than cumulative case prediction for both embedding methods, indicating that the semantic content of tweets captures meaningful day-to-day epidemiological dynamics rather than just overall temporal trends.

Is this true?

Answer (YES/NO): NO